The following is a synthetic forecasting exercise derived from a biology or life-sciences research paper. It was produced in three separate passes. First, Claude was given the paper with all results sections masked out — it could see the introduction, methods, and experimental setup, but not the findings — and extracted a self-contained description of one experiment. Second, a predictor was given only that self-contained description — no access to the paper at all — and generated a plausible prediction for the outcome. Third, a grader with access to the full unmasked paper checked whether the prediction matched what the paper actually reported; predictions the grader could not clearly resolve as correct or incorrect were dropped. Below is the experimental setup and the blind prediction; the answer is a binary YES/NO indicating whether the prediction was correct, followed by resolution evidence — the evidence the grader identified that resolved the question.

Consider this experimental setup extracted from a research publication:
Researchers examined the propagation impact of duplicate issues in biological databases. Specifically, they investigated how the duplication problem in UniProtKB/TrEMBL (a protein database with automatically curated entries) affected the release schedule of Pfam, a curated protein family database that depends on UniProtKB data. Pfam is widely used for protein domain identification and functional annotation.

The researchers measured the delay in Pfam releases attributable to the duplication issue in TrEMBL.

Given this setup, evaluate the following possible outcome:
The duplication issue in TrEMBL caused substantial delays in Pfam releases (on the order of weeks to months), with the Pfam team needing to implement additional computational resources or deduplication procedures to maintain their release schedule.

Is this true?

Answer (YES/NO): NO